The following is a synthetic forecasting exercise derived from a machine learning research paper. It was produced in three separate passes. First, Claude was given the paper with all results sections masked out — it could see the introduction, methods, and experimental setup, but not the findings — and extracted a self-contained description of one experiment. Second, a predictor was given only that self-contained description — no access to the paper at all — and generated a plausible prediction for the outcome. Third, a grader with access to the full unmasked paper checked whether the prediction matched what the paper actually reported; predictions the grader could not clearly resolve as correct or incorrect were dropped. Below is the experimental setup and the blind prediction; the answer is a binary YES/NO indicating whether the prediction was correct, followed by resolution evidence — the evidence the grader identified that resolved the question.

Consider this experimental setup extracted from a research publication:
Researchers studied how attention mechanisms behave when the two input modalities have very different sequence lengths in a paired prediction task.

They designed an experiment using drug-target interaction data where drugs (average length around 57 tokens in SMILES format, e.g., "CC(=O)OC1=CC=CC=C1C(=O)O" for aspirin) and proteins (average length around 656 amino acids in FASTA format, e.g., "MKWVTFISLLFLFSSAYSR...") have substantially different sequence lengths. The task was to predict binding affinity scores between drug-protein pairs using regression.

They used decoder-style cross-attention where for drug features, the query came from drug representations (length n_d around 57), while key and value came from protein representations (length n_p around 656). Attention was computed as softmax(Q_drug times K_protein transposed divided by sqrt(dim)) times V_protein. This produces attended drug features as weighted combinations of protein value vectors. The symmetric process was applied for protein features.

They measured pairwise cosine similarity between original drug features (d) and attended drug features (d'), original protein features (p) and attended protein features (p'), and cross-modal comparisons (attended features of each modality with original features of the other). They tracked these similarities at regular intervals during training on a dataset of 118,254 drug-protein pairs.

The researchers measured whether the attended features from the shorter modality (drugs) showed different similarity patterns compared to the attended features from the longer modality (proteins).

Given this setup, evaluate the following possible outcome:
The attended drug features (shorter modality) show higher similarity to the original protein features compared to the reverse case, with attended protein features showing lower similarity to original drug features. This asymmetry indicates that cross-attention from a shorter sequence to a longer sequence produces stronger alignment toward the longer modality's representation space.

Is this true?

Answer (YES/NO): NO